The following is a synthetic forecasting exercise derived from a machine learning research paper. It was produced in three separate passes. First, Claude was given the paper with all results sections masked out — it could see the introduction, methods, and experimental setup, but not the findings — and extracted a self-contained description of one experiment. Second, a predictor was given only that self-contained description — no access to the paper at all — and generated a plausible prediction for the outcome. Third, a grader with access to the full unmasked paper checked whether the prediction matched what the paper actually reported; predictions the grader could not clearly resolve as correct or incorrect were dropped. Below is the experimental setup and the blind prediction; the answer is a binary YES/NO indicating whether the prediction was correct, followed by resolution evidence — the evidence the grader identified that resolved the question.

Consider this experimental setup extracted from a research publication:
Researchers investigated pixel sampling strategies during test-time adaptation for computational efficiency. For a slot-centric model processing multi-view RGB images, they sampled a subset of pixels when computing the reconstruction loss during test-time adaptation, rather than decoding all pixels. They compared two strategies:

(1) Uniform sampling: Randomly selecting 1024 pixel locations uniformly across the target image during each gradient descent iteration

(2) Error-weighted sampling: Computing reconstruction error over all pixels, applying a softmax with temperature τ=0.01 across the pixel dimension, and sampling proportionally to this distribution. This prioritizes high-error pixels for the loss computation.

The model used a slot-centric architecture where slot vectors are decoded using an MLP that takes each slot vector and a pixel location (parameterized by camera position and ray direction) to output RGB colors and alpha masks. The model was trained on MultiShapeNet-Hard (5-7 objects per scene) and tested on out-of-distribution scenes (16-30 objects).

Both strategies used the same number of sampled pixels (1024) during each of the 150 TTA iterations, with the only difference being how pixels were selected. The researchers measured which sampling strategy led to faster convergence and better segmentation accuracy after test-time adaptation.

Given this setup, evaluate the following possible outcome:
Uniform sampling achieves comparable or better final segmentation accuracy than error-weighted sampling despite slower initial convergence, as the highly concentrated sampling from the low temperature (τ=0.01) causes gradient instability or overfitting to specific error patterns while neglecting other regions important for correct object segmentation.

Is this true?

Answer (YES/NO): NO